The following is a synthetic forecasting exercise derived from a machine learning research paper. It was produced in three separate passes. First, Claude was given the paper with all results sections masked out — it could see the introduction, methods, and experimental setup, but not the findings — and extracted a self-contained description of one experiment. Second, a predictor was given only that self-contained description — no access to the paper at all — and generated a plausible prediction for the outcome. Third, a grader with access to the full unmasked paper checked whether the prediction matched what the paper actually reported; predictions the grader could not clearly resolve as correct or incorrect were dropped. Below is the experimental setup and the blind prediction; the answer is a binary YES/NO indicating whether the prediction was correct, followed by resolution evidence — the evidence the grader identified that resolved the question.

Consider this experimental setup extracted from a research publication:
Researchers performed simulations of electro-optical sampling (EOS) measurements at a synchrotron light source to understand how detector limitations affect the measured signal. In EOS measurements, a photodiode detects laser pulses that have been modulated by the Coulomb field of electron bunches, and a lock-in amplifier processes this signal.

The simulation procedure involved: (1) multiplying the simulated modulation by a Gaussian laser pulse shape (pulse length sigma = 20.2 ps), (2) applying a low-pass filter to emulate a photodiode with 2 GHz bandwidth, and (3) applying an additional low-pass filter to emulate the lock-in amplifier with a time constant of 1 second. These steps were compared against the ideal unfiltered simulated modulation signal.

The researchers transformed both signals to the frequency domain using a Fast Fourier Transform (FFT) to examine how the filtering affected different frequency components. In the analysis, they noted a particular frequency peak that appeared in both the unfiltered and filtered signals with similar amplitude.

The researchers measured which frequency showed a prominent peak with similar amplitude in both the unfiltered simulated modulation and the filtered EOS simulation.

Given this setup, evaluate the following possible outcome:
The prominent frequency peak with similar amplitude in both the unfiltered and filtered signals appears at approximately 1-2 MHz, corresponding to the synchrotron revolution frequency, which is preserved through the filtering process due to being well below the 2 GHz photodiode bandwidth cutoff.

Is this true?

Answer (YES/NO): NO